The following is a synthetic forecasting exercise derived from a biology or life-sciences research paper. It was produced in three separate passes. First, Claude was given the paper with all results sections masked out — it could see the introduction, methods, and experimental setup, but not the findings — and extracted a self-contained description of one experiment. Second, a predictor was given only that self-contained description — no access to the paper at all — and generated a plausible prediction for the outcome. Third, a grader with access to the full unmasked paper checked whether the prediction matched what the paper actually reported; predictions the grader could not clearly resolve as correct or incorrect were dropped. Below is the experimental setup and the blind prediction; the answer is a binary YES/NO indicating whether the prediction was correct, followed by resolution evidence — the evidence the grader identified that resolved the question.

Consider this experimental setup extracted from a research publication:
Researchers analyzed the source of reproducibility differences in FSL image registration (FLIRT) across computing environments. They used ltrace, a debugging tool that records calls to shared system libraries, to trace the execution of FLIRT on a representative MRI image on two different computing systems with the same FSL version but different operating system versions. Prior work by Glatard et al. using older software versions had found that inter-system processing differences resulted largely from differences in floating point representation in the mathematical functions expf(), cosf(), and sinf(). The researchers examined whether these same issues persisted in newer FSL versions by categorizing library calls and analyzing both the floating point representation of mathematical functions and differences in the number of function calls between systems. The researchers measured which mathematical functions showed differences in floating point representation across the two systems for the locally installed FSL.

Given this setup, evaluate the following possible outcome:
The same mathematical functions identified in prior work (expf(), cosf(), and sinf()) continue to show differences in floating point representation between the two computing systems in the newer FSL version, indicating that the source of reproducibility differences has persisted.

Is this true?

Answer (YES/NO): NO